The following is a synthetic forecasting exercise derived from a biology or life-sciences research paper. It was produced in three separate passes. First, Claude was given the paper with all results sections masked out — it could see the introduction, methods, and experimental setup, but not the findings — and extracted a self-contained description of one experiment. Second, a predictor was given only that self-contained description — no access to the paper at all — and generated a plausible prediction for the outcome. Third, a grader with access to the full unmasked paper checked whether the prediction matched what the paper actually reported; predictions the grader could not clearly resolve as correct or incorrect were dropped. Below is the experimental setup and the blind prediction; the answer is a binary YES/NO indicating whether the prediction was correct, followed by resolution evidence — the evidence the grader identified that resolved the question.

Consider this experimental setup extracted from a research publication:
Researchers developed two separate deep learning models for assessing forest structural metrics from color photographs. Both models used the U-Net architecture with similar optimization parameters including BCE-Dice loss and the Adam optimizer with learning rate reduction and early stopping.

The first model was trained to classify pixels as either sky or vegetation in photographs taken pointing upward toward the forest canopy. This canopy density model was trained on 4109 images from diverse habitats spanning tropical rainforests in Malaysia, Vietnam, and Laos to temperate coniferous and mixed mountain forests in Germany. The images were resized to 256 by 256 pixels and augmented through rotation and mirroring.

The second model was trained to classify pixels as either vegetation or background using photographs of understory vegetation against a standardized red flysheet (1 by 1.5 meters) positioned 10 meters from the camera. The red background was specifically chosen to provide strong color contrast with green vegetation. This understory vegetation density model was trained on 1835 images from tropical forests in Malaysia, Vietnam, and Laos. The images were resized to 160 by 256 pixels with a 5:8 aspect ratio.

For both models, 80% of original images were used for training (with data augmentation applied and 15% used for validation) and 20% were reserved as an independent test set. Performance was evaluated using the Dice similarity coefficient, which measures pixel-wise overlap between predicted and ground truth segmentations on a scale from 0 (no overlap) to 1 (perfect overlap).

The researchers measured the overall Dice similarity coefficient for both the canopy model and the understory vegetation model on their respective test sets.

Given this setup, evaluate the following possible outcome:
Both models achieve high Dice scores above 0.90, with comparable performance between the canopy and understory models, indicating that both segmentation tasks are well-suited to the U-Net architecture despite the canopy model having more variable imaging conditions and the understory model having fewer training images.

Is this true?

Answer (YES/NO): NO